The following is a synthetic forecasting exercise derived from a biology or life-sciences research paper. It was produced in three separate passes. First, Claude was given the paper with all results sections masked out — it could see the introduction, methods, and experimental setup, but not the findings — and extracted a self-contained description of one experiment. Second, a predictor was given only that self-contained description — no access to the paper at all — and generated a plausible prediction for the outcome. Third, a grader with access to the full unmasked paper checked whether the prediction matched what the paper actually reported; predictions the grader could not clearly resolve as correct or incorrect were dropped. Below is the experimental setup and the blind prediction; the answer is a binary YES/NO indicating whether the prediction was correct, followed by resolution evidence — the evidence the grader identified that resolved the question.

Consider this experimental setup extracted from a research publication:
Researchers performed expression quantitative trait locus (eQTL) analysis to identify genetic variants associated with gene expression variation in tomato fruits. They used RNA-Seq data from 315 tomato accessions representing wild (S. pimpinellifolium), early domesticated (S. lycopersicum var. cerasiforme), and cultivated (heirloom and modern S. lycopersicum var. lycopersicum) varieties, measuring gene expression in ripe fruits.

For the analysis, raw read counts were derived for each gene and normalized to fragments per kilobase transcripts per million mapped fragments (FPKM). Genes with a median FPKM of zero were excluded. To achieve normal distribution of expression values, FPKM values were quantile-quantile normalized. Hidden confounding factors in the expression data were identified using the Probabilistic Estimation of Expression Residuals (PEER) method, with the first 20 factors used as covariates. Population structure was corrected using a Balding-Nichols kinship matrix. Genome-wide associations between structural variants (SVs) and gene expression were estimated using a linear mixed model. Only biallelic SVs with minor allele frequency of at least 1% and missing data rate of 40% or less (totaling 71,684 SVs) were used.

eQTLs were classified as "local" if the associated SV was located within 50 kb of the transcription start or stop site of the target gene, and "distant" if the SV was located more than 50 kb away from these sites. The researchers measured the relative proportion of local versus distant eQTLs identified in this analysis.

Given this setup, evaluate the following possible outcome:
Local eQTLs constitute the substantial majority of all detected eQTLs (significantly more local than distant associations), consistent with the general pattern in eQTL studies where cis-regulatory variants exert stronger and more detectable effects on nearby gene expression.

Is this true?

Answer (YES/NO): NO